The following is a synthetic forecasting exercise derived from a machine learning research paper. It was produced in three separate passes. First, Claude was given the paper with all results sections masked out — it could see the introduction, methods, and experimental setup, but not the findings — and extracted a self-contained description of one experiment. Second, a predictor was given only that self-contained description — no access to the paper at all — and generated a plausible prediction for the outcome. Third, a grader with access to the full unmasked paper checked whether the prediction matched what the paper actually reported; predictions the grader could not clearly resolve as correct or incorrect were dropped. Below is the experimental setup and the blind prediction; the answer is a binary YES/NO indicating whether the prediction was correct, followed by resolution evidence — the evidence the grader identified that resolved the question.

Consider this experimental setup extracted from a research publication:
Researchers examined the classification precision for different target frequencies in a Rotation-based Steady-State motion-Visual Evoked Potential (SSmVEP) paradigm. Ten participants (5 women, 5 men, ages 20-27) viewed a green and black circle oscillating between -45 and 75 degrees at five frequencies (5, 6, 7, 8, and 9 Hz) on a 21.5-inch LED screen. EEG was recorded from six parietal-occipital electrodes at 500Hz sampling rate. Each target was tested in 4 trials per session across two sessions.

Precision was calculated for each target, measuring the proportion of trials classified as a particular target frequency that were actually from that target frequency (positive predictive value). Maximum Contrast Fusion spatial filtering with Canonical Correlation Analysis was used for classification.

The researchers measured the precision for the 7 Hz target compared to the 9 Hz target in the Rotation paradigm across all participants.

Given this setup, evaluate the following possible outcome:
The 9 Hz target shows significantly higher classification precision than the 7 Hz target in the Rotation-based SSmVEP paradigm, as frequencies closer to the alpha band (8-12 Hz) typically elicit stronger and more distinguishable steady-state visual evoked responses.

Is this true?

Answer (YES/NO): NO